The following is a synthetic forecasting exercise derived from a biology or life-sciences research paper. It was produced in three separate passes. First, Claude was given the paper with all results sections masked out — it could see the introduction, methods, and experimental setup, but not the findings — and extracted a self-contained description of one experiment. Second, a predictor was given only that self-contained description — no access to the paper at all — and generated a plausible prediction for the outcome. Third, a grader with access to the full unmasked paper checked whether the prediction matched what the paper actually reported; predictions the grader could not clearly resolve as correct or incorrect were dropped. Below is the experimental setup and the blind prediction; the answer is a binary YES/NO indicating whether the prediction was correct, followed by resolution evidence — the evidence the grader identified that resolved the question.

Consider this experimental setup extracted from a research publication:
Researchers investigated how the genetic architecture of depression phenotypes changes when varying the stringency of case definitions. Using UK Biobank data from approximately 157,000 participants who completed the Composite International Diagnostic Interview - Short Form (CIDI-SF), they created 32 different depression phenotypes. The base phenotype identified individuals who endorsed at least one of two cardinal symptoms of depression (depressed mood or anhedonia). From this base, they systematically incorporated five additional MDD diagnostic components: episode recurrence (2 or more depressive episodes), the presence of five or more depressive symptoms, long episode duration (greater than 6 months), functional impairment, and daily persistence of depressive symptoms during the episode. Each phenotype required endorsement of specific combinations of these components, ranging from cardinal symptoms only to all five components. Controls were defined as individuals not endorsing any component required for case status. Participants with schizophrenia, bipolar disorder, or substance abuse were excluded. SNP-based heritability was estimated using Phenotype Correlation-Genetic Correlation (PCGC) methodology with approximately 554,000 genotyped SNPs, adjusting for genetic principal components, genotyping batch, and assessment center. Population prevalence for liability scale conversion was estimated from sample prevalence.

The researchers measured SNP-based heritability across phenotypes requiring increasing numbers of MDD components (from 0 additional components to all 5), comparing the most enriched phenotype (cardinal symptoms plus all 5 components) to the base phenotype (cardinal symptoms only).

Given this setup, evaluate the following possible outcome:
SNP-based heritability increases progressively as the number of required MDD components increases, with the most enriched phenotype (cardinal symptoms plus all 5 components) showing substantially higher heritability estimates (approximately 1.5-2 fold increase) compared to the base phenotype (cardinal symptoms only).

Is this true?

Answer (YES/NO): NO